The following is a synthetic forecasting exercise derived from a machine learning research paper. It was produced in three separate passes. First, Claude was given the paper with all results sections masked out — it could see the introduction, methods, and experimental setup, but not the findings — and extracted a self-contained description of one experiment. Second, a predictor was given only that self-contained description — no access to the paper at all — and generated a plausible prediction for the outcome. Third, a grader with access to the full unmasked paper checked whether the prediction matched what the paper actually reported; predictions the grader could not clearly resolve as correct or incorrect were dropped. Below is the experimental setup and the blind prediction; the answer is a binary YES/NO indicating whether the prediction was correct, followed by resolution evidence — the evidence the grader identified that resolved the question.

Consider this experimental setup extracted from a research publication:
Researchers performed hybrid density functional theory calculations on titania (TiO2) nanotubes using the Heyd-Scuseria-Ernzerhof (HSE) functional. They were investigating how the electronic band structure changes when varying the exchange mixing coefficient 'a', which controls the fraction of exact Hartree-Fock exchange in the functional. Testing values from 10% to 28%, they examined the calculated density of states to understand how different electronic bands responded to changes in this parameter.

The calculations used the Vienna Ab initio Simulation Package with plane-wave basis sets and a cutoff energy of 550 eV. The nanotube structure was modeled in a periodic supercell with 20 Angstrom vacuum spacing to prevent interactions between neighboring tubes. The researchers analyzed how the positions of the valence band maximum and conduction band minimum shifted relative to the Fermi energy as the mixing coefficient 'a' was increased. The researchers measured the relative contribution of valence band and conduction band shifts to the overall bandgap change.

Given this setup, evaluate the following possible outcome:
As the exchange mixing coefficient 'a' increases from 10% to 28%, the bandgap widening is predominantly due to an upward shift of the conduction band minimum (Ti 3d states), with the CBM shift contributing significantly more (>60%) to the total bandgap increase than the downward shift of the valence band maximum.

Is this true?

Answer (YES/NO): YES